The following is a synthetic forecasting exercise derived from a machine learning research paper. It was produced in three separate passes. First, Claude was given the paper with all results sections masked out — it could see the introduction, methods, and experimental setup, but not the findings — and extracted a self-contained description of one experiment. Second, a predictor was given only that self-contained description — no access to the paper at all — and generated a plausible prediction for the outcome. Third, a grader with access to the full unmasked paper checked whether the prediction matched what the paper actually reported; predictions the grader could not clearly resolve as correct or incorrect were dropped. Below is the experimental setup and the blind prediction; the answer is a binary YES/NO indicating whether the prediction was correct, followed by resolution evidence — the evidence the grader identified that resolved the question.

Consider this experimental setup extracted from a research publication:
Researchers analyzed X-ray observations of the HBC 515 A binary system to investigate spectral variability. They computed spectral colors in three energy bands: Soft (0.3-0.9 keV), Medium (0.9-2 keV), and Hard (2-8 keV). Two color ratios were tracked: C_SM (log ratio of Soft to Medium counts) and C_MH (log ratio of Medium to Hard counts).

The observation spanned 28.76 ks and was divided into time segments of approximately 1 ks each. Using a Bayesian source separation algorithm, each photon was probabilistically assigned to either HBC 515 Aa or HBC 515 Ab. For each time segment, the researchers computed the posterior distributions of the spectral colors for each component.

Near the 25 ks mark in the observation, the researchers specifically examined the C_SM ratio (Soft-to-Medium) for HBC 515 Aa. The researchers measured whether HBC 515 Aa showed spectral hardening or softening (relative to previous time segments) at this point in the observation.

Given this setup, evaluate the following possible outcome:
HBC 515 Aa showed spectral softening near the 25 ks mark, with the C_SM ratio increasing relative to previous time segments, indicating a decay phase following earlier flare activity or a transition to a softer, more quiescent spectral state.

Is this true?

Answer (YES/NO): YES